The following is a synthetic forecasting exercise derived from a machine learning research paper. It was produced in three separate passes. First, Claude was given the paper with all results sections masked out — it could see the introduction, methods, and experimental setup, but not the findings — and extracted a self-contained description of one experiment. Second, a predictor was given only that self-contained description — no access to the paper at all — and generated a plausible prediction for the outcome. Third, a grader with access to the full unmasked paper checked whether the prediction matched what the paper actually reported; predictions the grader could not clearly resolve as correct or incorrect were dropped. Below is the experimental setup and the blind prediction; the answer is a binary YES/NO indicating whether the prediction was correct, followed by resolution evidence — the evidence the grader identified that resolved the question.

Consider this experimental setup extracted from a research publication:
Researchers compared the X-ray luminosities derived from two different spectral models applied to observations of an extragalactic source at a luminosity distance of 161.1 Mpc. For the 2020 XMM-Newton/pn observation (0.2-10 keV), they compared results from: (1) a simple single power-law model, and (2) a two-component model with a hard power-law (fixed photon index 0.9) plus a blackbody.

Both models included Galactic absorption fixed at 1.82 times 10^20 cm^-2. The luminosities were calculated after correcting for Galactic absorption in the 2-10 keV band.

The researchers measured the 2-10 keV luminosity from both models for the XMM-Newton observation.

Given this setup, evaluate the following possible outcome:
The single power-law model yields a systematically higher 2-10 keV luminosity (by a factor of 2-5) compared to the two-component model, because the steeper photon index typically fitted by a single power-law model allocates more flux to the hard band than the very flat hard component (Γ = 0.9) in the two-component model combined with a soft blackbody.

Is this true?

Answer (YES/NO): NO